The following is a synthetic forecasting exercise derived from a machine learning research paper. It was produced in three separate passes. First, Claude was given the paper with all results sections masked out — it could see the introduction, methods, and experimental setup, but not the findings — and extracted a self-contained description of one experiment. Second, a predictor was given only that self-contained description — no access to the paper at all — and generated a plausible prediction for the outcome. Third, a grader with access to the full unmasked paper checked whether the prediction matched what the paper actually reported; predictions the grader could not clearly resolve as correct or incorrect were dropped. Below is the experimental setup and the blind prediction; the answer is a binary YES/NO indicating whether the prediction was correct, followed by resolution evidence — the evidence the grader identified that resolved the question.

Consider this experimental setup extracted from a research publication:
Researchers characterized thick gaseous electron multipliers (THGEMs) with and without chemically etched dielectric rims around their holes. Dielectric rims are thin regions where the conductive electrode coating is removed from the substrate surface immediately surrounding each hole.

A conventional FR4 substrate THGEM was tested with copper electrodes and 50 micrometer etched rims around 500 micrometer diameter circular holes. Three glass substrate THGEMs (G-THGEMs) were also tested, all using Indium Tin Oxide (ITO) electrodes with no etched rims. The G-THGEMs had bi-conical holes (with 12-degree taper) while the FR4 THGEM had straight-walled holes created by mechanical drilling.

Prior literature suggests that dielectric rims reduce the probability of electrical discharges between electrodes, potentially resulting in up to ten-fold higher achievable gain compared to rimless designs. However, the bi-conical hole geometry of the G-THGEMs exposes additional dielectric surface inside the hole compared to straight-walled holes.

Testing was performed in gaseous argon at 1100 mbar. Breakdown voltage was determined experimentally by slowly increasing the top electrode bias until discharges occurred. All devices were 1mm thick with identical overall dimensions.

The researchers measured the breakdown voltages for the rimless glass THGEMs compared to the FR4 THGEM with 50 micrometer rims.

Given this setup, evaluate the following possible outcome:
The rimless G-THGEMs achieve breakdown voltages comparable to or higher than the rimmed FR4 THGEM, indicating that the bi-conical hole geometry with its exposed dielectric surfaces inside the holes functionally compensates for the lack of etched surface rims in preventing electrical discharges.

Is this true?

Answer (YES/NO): YES